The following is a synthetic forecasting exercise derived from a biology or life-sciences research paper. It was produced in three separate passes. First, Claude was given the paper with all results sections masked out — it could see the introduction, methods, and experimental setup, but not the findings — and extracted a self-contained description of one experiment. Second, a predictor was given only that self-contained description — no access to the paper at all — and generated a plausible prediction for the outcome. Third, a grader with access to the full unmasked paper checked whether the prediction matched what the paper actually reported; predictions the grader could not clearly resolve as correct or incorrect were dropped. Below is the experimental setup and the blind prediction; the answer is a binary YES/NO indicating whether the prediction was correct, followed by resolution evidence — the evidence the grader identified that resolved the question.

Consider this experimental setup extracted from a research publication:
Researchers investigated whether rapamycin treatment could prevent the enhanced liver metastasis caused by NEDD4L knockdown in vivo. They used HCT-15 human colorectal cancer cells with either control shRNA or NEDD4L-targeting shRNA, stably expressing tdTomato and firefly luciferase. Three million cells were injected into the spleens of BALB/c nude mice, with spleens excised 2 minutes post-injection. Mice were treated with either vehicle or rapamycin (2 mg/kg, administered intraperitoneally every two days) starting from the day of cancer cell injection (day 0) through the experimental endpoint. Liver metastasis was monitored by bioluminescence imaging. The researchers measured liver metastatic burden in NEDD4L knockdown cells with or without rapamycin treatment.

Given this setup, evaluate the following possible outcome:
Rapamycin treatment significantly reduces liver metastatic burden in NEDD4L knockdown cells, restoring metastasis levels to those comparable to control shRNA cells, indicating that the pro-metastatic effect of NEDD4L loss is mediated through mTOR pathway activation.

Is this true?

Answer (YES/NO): YES